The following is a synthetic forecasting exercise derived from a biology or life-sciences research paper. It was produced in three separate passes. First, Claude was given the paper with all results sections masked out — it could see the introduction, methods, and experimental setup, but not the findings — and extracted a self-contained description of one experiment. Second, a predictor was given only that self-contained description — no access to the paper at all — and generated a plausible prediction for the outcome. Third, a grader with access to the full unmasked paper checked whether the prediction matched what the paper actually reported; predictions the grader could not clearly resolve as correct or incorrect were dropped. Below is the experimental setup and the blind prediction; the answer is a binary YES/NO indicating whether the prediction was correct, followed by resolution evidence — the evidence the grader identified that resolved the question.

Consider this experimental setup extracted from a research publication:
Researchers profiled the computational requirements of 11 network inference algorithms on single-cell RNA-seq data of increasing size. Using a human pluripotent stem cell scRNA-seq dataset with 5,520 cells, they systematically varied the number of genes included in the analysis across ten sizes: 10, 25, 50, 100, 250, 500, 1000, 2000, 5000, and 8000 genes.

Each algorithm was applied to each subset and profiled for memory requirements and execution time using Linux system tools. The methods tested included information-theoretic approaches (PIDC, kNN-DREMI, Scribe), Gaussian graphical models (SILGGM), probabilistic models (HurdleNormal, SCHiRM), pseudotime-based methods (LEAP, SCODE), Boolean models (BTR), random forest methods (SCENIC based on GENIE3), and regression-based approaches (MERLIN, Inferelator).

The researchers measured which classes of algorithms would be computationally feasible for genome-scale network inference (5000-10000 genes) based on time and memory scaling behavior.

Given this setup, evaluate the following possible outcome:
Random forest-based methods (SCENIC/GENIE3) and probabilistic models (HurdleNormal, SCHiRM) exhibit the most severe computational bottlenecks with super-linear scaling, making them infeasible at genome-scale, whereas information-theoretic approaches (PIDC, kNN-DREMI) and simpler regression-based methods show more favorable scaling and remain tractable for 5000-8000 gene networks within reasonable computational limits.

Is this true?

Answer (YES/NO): NO